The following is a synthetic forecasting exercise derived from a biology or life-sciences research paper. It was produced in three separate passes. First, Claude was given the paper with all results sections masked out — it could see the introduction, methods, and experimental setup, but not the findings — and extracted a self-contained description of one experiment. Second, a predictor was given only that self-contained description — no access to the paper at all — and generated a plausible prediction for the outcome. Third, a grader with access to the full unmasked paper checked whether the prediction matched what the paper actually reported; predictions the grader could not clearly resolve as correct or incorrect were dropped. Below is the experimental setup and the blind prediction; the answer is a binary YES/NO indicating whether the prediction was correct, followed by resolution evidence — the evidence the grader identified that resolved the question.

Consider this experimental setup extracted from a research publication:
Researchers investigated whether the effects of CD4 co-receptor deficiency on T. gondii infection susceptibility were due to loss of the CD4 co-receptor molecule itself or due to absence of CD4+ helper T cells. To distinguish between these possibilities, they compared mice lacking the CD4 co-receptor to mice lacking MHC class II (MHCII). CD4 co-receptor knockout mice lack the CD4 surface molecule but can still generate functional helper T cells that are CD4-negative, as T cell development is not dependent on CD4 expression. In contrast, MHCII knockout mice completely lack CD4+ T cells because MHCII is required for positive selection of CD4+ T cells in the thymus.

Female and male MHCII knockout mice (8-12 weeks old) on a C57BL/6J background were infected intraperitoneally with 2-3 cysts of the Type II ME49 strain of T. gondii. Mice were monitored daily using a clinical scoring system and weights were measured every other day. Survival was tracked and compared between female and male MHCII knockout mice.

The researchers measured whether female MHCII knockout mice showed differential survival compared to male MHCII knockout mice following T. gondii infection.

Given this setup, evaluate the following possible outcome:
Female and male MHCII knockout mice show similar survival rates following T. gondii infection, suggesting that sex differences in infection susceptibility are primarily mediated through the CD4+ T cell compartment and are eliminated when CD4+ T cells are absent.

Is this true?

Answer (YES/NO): NO